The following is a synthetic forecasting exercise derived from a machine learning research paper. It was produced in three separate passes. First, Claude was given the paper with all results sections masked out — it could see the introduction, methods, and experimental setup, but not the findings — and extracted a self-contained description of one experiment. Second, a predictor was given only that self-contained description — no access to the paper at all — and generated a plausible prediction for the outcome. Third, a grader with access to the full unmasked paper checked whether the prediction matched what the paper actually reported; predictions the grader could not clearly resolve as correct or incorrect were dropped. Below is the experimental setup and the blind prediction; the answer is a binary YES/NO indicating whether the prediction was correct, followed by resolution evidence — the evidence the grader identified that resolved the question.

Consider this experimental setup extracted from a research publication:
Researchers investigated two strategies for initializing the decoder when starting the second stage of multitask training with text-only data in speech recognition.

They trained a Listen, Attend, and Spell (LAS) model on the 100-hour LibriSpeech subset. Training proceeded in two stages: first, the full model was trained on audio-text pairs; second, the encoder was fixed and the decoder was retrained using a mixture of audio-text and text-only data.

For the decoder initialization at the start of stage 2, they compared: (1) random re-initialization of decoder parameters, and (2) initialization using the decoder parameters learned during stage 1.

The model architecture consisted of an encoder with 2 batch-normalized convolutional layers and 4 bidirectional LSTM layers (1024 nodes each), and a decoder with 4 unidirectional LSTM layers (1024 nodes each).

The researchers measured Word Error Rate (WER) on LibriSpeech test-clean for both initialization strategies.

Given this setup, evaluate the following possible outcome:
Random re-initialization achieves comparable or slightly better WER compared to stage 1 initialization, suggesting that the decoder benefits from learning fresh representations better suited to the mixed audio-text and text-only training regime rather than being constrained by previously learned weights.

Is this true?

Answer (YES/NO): YES